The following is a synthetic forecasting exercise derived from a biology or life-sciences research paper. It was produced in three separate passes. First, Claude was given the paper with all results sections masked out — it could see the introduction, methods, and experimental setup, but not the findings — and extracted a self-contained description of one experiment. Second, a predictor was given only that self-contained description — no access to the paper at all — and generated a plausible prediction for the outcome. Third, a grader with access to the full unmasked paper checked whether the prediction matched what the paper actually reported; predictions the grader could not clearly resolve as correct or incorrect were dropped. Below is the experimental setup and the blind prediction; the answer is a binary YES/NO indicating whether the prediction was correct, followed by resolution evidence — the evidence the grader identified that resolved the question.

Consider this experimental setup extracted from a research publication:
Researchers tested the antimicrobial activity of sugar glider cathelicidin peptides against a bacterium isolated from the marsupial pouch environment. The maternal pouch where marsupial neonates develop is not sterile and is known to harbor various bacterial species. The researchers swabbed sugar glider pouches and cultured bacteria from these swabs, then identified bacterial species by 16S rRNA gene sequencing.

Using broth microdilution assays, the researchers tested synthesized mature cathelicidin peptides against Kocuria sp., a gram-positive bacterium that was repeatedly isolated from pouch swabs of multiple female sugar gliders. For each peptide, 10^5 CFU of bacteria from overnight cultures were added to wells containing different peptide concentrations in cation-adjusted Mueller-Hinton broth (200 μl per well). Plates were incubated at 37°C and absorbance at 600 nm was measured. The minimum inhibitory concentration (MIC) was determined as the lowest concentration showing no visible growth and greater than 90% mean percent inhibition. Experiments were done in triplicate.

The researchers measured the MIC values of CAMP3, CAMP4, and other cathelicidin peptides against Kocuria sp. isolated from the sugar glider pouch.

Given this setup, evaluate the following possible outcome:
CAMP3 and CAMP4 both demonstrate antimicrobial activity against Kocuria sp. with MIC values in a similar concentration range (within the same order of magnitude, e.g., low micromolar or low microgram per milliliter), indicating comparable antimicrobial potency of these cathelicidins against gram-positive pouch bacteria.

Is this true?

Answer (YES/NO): NO